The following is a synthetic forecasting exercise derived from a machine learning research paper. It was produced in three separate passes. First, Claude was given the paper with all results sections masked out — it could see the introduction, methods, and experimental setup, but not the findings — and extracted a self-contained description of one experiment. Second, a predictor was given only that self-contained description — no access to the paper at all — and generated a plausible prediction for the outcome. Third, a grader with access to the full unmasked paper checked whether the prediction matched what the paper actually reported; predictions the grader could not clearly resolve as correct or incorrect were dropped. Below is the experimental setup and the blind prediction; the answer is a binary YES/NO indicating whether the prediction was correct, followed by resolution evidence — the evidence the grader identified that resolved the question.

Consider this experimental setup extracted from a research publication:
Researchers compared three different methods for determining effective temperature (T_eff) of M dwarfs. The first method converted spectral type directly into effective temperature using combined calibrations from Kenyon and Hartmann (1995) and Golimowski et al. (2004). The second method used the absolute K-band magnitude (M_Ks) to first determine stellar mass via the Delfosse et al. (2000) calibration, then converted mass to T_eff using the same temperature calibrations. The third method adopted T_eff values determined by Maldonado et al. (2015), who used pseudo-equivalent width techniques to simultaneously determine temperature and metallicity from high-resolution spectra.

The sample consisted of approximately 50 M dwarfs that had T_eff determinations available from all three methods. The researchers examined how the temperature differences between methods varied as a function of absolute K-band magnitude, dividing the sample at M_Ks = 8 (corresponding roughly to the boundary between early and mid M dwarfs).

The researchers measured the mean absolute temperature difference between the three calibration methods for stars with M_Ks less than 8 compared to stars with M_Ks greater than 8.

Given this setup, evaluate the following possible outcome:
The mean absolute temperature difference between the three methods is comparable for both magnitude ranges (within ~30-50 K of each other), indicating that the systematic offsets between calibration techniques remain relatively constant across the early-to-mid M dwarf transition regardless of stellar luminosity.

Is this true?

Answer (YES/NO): NO